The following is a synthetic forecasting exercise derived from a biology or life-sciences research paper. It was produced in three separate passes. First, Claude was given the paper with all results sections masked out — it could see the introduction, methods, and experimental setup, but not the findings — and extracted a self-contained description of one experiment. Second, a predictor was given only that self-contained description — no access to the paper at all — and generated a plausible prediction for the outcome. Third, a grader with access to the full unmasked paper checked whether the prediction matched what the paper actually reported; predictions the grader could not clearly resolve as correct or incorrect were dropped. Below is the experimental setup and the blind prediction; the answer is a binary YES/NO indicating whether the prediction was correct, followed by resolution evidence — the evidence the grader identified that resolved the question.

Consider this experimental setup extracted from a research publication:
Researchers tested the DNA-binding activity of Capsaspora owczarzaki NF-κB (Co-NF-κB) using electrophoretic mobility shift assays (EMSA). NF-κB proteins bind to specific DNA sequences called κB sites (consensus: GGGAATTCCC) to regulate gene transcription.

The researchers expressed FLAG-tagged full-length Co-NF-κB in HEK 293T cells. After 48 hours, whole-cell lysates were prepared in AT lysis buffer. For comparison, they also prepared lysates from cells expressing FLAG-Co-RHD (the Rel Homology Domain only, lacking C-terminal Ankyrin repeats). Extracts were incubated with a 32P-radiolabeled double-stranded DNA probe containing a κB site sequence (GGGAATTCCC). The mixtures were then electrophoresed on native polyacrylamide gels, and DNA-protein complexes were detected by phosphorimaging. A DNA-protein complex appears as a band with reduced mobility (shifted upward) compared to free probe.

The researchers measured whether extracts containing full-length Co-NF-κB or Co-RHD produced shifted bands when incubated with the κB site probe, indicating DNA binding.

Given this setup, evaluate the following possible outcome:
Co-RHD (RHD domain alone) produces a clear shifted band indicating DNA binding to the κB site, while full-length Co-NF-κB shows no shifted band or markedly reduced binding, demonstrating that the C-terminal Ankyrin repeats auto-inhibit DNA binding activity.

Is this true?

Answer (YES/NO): YES